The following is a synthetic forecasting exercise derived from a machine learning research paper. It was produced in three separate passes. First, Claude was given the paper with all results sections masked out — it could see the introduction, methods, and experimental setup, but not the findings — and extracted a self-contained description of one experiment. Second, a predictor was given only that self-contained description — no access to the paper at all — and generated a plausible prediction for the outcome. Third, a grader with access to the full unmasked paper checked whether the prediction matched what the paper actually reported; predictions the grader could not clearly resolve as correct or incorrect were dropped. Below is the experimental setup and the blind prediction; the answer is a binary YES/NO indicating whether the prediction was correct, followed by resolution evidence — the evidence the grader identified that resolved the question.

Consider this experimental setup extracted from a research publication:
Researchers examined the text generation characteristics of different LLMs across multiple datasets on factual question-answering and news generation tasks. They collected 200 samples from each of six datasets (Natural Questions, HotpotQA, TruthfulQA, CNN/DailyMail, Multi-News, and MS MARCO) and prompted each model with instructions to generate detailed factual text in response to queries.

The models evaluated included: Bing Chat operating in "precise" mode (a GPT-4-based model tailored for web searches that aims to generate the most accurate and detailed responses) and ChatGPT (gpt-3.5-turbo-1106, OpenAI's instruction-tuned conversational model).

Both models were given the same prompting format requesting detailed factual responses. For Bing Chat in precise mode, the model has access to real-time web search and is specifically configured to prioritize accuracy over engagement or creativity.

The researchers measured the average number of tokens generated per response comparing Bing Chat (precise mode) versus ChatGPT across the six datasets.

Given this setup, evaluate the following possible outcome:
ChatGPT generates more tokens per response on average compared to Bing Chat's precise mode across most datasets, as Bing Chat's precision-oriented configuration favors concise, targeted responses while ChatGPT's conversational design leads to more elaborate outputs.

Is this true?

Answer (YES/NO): YES